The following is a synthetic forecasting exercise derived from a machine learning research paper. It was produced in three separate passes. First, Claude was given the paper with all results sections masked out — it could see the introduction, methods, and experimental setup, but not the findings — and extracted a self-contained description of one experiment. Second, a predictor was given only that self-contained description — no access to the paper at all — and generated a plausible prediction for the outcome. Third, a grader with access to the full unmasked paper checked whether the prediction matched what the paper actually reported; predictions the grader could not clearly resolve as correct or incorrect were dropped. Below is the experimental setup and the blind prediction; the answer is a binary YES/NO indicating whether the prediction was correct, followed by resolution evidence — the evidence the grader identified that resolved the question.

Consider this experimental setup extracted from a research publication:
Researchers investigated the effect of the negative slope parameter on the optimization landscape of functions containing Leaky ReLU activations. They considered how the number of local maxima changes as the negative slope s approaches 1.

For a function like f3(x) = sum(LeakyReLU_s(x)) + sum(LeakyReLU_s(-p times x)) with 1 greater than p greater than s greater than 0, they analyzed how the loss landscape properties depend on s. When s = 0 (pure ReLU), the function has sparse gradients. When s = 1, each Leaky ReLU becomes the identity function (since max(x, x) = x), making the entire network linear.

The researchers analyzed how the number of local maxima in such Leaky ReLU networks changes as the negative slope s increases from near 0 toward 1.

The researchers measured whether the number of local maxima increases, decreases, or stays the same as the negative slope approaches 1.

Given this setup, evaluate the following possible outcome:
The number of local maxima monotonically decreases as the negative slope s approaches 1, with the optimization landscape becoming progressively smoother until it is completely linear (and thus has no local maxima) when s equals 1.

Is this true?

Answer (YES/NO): YES